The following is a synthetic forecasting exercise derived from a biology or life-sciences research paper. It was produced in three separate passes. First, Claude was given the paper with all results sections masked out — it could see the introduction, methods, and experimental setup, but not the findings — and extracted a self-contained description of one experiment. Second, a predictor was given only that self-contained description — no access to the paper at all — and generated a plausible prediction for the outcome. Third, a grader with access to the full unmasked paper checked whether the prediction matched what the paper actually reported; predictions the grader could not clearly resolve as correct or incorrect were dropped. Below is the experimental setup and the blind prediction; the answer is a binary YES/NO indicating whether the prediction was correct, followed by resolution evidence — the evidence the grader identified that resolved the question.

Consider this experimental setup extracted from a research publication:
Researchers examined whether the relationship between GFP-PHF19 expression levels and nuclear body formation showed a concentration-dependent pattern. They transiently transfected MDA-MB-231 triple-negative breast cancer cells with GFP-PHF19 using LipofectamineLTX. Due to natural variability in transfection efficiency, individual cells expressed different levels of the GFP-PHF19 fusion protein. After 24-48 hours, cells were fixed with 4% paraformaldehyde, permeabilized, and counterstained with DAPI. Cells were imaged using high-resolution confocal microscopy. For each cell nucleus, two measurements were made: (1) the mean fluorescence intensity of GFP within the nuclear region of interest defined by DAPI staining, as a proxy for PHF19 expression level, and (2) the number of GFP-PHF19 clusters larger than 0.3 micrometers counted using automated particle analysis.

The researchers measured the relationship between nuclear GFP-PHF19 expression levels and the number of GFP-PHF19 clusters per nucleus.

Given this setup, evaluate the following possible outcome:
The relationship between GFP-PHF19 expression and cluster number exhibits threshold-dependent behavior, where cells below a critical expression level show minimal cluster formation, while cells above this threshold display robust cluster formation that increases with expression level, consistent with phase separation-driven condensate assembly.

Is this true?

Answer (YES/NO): NO